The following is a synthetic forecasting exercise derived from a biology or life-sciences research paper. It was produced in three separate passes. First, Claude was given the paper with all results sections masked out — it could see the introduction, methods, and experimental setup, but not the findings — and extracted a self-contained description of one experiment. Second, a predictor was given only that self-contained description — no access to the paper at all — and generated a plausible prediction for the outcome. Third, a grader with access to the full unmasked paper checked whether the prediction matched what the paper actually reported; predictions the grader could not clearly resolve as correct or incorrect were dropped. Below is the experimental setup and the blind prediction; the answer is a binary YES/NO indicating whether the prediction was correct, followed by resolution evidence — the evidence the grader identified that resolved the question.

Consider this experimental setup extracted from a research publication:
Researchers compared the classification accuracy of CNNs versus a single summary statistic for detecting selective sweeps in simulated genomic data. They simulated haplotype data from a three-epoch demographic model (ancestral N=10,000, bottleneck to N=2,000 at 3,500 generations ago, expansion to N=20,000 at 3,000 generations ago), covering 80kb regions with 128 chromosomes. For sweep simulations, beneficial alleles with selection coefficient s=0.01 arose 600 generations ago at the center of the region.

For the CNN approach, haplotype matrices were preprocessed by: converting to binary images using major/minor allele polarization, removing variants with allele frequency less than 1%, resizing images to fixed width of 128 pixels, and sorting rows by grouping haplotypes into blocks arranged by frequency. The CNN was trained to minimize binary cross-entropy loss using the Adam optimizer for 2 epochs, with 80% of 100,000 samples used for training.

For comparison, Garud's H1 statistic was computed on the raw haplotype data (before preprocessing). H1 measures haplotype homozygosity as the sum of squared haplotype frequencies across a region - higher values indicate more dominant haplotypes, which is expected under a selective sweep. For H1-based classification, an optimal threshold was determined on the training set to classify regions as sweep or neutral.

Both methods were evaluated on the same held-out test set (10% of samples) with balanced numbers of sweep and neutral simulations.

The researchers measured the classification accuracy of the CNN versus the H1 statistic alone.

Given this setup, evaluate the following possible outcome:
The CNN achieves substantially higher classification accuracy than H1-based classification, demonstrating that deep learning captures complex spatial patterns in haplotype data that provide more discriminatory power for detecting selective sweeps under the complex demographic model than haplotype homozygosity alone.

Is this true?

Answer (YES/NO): NO